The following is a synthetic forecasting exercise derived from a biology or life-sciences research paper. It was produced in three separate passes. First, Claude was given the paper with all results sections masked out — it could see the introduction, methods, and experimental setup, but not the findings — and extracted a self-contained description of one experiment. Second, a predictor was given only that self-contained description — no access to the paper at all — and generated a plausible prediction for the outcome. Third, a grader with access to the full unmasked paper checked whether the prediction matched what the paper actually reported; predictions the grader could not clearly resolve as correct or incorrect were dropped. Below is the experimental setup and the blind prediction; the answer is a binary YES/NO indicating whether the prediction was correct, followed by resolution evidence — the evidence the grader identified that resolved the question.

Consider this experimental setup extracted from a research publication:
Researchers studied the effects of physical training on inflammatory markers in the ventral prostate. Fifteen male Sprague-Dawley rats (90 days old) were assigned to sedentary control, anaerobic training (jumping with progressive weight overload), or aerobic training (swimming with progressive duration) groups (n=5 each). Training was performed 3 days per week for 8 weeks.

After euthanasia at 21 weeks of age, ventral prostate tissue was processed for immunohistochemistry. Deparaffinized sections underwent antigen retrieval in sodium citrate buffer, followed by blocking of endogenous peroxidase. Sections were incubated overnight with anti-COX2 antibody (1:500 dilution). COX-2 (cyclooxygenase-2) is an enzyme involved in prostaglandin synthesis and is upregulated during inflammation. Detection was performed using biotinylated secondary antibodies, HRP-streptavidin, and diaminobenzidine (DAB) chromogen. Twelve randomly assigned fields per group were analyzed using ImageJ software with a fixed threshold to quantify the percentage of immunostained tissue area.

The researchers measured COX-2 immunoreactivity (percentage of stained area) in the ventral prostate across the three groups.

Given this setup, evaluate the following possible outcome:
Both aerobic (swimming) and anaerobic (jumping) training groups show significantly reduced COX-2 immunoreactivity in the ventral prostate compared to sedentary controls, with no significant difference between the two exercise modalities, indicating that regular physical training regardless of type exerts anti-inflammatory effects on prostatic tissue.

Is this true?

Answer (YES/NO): NO